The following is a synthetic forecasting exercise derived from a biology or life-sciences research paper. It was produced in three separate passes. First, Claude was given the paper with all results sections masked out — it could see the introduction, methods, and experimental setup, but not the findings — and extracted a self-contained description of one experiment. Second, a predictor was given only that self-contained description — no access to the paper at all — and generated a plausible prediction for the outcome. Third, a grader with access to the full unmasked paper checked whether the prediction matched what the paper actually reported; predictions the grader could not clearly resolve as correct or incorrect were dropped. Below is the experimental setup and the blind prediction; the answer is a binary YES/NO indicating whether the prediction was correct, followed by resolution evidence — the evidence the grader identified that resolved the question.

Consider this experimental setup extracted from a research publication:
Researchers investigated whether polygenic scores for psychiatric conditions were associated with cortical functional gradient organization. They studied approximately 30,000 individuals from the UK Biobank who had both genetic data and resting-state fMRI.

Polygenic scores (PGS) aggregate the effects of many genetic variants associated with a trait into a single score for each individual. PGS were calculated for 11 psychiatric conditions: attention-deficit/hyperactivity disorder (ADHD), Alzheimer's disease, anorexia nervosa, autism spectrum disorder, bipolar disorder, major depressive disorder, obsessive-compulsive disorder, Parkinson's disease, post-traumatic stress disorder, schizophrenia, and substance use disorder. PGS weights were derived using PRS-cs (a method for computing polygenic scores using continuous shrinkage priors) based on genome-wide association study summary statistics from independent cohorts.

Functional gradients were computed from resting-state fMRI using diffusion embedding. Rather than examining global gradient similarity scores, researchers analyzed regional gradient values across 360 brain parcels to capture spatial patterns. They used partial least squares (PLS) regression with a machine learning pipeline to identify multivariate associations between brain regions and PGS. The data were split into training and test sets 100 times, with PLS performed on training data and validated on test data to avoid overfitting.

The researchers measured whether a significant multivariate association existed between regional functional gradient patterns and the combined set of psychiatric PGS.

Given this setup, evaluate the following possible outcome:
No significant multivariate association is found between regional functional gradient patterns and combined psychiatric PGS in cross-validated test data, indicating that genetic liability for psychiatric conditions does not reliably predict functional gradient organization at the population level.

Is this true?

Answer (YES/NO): NO